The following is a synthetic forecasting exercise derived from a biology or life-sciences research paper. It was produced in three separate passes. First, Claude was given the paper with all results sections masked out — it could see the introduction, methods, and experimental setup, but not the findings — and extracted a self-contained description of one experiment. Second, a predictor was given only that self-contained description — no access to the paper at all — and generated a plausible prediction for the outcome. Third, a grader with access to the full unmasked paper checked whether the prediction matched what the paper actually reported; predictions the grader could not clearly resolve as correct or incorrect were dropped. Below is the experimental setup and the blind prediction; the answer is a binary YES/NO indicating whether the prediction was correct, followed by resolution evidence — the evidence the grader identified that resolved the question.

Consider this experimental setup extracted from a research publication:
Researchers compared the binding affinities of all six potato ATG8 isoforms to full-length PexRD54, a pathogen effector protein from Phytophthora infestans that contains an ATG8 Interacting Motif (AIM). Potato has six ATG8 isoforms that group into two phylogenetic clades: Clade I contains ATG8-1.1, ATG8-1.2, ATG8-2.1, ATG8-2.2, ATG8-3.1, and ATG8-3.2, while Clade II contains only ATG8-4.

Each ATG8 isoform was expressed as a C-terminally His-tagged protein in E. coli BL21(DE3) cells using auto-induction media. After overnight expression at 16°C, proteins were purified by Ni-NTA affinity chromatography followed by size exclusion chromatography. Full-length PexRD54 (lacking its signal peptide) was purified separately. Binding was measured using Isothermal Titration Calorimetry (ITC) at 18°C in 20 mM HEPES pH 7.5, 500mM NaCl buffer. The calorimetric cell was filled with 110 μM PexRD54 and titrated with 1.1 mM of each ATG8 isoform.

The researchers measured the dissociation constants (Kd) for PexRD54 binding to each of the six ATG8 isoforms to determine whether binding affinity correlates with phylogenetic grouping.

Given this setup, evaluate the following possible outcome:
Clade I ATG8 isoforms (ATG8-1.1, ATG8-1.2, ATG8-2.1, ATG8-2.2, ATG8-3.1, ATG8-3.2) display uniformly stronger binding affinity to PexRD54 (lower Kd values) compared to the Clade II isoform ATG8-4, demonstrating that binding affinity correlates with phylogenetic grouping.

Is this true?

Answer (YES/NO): NO